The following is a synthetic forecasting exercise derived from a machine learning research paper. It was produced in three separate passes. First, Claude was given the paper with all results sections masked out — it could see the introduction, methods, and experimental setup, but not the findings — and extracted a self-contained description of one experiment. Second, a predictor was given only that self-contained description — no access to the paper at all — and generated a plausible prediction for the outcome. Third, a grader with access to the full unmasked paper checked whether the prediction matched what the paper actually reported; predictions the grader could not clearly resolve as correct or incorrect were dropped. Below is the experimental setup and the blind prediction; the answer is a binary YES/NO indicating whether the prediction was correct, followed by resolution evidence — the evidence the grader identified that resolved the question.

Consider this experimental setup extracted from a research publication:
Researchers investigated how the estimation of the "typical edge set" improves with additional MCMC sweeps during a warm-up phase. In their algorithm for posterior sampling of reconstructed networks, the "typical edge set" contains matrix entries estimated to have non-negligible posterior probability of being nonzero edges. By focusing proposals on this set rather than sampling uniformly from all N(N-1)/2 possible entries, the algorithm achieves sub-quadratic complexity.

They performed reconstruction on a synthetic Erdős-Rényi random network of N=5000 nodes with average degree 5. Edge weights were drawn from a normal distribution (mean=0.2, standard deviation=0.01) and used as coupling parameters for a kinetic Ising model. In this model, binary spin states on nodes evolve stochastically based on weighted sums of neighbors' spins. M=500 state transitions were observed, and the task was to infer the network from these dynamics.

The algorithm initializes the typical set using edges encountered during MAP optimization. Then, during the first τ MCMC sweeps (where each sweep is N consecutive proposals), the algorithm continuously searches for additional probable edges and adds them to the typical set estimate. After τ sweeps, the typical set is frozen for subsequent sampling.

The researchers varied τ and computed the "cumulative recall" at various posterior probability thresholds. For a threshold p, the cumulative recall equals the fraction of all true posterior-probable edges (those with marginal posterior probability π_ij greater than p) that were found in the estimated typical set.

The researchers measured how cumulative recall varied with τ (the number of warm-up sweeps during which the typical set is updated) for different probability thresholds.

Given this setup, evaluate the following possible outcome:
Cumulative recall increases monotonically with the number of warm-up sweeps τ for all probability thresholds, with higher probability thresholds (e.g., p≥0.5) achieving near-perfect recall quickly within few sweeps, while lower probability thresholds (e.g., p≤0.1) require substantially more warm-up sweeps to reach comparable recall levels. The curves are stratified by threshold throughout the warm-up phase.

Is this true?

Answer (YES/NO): NO